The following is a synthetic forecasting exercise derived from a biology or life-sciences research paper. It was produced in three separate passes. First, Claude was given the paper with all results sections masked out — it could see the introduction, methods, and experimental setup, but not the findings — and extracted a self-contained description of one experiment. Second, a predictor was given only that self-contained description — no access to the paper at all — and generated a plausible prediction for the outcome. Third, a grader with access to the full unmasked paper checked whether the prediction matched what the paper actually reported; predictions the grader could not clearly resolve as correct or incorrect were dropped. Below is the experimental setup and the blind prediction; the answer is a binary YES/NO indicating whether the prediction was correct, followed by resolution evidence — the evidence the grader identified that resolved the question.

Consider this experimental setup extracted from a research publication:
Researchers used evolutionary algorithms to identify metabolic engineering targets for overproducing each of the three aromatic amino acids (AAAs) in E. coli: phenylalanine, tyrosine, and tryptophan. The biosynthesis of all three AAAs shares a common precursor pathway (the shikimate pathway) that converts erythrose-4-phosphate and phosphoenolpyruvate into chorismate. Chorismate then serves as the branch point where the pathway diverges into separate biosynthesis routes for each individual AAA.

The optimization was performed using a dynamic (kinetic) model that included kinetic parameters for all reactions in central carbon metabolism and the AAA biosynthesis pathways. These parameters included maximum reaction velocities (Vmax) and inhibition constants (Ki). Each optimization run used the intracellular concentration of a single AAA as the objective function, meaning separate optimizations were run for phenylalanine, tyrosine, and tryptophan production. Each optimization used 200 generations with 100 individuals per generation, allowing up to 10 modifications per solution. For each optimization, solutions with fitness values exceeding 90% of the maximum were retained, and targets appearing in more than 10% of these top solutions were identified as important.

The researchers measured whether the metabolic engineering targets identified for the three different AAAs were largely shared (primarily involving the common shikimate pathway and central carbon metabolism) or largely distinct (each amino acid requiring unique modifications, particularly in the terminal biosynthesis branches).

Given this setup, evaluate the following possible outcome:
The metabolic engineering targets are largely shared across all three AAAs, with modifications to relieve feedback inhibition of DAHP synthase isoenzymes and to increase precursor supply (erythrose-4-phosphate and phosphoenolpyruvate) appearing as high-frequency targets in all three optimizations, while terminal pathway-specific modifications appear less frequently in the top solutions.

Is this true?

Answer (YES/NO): NO